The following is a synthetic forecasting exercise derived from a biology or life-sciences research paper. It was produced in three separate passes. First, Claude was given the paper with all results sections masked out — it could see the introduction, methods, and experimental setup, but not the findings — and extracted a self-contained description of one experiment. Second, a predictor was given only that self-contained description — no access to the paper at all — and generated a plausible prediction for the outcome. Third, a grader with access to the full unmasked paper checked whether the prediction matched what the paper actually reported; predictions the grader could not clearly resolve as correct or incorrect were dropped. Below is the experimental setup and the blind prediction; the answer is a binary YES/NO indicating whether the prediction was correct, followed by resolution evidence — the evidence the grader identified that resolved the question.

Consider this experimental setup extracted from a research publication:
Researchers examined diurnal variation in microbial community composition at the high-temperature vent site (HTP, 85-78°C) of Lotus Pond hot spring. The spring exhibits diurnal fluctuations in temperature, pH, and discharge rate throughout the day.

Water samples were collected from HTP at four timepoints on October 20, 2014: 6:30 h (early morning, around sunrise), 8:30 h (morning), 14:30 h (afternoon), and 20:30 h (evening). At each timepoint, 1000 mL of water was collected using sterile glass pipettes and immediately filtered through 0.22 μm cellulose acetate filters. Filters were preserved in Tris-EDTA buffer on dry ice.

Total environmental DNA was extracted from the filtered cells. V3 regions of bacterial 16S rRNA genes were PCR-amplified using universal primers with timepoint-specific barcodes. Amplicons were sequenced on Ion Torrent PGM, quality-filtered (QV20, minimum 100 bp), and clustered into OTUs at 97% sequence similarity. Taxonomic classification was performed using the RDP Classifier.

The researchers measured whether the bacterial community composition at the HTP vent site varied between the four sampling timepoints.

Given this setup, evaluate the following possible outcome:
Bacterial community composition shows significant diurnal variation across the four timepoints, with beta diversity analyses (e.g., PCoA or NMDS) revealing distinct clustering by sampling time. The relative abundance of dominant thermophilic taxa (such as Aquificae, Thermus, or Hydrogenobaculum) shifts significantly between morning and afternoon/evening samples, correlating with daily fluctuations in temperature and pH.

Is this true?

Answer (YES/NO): NO